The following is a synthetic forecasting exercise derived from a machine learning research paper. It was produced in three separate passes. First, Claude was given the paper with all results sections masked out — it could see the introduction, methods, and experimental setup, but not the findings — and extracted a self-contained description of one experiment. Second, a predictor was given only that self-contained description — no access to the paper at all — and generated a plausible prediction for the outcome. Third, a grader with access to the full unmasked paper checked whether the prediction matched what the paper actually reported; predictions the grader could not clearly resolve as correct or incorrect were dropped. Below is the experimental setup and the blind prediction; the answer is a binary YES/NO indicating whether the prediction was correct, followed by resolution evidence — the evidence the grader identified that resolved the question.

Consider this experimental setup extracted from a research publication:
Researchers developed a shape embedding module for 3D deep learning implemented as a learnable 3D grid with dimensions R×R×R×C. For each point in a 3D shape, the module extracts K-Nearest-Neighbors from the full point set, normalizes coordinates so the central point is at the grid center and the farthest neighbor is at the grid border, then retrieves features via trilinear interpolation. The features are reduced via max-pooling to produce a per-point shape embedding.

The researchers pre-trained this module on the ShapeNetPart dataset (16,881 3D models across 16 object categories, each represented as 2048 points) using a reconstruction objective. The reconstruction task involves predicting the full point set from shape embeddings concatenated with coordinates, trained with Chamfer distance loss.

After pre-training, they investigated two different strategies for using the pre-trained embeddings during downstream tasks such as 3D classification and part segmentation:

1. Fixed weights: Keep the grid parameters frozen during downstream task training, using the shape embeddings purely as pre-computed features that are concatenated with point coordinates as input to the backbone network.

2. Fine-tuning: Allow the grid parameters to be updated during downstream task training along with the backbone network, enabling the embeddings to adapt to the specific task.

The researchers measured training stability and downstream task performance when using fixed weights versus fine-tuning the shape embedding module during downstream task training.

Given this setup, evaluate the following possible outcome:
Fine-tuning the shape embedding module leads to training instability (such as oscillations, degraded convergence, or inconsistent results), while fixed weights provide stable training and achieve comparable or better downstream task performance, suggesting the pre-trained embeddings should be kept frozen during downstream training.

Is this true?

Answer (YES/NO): YES